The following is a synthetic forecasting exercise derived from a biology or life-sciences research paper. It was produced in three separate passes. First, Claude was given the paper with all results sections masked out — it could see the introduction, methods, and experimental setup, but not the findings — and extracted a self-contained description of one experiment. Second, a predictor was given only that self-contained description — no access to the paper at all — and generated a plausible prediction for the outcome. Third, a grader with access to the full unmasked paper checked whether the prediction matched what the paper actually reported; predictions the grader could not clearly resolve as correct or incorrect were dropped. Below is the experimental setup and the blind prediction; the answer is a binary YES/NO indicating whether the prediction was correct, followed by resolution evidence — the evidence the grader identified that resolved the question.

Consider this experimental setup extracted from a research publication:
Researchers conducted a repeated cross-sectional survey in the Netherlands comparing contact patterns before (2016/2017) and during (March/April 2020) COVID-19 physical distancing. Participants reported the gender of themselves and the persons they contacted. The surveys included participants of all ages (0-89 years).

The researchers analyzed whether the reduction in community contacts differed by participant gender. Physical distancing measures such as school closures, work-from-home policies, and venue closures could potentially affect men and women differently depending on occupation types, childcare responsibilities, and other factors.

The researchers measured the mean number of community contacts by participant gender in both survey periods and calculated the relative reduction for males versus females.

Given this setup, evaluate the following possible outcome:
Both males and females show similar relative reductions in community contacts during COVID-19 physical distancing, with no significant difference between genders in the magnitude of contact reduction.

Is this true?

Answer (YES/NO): YES